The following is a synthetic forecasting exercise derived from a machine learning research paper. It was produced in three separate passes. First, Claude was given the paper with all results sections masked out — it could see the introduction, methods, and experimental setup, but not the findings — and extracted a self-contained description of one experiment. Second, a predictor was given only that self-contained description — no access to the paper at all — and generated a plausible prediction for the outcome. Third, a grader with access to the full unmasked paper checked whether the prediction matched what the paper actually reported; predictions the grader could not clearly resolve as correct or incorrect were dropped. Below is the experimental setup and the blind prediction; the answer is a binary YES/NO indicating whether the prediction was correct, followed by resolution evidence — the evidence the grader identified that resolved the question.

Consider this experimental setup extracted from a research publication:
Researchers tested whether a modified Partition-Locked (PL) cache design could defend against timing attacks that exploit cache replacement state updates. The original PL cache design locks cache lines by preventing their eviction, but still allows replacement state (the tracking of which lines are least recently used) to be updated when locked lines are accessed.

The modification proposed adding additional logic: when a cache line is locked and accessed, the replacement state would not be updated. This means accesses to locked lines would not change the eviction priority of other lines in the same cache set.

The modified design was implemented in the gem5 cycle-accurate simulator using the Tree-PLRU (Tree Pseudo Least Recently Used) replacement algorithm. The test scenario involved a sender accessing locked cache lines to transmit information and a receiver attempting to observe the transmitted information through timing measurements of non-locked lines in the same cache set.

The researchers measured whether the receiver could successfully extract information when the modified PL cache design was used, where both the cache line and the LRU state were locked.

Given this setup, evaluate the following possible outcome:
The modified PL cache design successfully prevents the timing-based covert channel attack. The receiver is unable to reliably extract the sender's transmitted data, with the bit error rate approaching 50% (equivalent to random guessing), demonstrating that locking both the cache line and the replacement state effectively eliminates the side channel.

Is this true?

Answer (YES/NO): YES